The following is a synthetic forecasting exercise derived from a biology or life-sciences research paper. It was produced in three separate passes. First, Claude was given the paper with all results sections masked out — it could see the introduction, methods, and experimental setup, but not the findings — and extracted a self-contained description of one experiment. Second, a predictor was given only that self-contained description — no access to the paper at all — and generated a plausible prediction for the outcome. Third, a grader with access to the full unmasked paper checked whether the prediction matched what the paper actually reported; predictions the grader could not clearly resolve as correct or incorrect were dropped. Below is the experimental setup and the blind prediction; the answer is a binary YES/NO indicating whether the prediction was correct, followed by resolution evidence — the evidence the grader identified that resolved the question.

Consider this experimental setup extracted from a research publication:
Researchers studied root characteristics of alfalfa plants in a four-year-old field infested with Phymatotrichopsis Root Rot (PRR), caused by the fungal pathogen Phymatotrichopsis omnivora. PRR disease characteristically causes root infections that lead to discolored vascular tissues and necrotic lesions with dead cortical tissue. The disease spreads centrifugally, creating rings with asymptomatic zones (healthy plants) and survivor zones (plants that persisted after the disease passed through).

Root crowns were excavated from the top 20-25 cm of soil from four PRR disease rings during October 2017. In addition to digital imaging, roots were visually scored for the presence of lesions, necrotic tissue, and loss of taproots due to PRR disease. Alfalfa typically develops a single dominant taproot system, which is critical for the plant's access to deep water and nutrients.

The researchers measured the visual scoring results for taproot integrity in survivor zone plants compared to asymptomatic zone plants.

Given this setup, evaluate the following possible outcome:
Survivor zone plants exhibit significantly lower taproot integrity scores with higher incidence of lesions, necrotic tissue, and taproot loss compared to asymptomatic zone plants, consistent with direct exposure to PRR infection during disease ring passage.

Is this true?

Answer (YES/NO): YES